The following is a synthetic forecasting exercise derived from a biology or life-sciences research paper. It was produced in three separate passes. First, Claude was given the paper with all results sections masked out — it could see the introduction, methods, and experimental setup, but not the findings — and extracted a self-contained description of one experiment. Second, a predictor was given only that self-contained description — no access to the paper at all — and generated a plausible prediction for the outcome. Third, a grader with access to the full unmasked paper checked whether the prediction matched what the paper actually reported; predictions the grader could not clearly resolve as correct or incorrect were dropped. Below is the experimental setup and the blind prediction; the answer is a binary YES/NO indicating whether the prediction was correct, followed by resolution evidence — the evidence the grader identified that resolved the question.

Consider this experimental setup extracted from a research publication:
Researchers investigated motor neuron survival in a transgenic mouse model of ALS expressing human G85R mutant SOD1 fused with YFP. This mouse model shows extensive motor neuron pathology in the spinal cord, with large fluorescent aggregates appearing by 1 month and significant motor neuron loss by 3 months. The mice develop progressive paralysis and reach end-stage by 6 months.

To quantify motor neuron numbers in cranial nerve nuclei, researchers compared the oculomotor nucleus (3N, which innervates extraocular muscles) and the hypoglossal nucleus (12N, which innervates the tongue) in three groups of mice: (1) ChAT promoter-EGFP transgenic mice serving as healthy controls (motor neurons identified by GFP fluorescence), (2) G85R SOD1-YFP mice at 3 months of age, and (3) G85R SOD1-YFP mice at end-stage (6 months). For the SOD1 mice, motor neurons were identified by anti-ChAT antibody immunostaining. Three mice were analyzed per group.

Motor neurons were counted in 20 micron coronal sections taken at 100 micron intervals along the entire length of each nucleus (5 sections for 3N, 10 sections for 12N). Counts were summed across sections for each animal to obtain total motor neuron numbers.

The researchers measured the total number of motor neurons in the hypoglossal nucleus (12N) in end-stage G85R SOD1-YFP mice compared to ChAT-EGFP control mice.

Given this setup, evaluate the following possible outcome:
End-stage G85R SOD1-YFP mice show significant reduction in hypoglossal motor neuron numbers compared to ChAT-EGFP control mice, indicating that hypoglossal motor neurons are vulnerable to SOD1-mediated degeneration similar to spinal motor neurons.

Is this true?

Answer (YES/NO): YES